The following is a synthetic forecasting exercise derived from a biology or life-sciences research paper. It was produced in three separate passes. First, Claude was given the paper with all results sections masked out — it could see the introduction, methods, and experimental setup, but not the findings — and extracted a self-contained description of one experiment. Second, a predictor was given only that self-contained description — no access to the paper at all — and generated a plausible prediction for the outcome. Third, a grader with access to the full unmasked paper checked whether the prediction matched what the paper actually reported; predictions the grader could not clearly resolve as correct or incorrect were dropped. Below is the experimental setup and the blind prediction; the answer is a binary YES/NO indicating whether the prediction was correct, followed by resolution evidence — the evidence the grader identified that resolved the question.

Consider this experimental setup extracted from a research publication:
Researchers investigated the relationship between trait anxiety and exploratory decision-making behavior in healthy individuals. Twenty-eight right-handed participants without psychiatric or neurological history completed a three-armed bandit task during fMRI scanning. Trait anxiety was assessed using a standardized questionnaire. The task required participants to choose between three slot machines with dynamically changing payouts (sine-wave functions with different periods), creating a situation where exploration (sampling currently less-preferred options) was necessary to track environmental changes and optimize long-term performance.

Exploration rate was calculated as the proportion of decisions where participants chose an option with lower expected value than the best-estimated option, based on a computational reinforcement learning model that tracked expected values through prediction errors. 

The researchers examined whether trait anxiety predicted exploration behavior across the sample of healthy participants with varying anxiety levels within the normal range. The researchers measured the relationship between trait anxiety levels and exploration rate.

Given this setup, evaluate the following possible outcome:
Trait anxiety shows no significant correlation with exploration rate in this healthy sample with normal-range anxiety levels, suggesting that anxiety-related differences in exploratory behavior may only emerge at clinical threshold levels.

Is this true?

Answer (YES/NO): NO